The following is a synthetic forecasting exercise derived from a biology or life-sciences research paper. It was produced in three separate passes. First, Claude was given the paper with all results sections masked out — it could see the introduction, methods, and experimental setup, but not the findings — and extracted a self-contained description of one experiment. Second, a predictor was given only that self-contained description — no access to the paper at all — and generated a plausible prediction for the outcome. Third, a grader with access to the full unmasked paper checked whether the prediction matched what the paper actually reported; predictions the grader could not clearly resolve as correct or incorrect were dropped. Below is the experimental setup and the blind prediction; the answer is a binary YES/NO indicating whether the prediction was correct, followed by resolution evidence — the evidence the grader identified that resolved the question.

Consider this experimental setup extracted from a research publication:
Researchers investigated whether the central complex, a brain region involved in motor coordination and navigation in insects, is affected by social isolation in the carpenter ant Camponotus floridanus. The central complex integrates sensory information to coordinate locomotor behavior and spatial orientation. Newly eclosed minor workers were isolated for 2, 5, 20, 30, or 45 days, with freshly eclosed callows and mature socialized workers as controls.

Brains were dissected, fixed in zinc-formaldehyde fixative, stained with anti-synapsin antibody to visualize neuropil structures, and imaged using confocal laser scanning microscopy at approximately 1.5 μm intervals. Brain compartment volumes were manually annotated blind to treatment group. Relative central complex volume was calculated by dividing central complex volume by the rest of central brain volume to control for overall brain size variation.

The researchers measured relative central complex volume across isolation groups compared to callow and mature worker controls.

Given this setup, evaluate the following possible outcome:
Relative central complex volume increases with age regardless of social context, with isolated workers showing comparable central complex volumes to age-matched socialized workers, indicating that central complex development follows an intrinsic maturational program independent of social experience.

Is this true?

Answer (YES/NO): NO